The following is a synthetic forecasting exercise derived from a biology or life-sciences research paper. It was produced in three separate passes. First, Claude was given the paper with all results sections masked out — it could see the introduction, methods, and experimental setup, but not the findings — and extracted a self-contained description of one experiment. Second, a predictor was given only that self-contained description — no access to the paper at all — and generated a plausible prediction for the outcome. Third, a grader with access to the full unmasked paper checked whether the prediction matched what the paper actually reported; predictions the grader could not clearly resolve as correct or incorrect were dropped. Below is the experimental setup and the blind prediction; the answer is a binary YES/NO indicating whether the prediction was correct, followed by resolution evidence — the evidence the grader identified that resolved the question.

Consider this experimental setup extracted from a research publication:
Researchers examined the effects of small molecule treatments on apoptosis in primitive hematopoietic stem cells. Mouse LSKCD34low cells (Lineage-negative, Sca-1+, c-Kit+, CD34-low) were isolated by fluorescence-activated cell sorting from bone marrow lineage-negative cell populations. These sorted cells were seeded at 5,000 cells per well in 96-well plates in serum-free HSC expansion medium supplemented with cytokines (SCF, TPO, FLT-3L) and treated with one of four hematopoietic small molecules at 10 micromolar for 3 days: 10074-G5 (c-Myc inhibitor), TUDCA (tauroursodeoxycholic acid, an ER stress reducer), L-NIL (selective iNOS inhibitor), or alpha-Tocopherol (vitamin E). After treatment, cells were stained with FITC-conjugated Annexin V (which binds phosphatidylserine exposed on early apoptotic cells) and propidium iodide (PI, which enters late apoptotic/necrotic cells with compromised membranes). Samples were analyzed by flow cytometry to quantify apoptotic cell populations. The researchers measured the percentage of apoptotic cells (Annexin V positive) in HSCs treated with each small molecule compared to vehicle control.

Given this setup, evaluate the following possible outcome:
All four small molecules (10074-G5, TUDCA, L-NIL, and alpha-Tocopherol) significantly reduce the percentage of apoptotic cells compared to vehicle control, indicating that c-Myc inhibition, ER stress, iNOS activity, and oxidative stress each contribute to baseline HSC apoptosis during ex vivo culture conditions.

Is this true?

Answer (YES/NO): NO